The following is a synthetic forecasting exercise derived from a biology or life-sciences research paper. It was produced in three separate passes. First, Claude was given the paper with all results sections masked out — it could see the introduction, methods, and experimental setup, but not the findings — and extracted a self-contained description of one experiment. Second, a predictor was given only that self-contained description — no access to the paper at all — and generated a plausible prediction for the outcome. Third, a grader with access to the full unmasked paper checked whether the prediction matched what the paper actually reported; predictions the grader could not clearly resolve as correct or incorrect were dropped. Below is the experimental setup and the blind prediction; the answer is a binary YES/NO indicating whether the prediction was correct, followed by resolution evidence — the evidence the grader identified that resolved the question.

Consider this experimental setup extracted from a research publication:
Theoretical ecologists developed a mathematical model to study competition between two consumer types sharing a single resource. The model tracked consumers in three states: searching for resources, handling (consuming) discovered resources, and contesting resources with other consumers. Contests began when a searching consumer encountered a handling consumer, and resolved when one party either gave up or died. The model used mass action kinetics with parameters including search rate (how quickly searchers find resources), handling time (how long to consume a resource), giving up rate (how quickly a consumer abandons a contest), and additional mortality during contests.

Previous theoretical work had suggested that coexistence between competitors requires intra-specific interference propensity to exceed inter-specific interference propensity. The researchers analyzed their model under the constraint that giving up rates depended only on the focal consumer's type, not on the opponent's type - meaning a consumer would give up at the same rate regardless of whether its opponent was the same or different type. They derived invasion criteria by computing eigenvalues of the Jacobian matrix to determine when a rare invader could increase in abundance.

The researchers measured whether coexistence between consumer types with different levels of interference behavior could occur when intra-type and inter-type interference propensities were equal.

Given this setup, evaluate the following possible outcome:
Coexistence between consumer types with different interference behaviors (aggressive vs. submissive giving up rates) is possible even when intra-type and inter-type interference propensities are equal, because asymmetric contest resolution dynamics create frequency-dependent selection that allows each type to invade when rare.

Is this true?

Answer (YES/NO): YES